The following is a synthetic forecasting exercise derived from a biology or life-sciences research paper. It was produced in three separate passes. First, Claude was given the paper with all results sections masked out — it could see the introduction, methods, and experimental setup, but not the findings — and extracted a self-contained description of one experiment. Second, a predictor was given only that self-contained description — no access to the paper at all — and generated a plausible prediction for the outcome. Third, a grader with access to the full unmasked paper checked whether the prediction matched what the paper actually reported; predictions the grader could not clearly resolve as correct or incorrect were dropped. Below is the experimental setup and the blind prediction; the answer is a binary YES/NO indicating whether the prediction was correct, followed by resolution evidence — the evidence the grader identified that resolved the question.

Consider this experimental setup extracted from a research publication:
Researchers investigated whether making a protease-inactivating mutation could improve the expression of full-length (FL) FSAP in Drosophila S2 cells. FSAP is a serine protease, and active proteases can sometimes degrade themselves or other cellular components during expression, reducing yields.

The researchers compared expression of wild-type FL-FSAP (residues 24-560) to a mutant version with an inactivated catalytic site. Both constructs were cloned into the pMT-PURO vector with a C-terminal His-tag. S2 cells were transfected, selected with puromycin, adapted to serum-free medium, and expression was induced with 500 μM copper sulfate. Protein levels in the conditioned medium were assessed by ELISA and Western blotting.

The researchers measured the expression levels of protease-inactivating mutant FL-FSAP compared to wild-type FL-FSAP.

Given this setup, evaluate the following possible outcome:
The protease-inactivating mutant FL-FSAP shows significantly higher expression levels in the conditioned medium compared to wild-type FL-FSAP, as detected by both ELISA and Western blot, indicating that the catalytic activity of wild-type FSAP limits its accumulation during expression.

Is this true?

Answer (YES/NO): NO